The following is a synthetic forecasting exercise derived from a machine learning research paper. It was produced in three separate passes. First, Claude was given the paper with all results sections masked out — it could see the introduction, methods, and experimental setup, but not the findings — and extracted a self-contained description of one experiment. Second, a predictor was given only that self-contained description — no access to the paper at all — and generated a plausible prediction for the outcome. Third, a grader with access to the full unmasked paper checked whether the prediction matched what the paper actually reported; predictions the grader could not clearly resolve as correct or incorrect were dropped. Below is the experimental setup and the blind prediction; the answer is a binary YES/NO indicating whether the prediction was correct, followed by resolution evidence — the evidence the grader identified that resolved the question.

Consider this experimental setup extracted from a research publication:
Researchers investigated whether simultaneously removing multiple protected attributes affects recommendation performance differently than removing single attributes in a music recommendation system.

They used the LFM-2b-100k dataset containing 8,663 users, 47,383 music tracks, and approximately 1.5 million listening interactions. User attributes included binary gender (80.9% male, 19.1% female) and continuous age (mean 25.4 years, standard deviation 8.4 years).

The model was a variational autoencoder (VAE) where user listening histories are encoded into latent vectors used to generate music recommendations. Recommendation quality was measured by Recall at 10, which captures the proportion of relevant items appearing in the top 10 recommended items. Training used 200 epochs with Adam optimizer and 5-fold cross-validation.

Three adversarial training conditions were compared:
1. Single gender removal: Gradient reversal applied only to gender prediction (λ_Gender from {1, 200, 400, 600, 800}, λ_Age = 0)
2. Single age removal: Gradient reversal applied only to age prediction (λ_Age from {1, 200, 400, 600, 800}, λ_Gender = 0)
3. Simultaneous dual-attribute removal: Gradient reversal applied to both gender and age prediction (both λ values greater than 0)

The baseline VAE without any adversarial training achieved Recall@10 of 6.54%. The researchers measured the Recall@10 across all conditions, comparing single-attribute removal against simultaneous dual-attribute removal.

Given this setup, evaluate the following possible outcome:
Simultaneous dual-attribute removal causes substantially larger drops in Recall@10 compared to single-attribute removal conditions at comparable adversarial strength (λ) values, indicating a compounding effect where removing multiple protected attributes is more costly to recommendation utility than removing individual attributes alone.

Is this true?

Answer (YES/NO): NO